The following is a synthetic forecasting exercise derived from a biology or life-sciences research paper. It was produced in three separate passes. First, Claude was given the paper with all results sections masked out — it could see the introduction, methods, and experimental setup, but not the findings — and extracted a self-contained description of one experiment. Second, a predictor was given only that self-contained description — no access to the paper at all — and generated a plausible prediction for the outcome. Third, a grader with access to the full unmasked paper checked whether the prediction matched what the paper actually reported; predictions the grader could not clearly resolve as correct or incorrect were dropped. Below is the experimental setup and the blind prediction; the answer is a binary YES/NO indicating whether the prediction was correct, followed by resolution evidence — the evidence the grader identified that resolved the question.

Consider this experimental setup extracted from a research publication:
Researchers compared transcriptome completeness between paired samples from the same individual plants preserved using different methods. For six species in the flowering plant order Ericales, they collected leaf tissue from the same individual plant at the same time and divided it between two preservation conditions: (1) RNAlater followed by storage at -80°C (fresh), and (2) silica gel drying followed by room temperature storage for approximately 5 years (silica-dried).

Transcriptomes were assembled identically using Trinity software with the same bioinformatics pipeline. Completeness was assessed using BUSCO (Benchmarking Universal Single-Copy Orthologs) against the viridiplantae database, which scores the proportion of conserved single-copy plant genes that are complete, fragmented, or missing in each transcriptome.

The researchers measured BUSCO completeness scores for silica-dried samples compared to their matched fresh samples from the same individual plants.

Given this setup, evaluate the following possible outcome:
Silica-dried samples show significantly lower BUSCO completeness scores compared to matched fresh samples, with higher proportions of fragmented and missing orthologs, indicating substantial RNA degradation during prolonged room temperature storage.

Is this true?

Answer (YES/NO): NO